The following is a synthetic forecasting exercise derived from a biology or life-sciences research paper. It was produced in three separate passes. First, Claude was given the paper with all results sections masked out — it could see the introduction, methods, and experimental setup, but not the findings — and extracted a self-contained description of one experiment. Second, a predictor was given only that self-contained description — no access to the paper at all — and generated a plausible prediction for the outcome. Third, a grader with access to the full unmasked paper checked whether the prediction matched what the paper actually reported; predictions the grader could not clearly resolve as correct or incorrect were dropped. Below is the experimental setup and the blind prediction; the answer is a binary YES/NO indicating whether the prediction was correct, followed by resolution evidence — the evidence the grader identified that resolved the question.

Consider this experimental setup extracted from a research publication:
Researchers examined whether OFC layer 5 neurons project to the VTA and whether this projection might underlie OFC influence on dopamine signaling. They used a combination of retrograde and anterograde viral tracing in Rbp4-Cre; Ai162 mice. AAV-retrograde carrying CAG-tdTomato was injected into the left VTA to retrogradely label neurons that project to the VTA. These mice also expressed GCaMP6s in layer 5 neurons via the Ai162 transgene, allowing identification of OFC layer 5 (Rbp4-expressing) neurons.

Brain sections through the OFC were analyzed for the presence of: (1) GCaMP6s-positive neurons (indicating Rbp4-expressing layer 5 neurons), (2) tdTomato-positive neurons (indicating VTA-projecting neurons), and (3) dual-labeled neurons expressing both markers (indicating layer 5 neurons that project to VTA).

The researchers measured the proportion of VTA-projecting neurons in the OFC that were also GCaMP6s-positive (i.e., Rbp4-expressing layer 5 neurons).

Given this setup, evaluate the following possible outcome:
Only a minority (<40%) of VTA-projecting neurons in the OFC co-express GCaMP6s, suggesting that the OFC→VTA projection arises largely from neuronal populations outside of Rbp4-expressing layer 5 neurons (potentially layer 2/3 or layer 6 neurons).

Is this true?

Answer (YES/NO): YES